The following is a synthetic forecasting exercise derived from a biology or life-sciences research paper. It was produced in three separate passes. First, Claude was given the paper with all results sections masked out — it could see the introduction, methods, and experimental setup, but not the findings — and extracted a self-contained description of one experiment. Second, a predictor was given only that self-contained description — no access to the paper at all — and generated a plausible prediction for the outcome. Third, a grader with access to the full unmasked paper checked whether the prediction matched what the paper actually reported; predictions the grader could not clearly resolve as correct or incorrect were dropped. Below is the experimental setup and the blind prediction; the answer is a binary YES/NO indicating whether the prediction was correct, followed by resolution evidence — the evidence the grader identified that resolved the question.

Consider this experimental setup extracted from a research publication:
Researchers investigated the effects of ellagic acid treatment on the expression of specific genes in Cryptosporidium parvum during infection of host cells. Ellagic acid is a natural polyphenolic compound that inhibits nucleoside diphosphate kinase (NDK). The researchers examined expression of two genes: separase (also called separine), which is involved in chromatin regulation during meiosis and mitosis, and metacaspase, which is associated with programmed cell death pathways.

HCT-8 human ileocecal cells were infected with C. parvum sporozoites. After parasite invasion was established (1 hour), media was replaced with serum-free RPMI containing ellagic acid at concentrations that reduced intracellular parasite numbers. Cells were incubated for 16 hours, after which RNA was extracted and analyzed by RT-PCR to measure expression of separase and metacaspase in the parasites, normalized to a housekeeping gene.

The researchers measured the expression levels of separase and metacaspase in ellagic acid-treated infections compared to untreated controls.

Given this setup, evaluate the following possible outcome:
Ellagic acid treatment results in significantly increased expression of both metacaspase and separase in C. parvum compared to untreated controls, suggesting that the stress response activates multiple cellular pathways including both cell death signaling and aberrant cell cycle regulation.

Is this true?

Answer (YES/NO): NO